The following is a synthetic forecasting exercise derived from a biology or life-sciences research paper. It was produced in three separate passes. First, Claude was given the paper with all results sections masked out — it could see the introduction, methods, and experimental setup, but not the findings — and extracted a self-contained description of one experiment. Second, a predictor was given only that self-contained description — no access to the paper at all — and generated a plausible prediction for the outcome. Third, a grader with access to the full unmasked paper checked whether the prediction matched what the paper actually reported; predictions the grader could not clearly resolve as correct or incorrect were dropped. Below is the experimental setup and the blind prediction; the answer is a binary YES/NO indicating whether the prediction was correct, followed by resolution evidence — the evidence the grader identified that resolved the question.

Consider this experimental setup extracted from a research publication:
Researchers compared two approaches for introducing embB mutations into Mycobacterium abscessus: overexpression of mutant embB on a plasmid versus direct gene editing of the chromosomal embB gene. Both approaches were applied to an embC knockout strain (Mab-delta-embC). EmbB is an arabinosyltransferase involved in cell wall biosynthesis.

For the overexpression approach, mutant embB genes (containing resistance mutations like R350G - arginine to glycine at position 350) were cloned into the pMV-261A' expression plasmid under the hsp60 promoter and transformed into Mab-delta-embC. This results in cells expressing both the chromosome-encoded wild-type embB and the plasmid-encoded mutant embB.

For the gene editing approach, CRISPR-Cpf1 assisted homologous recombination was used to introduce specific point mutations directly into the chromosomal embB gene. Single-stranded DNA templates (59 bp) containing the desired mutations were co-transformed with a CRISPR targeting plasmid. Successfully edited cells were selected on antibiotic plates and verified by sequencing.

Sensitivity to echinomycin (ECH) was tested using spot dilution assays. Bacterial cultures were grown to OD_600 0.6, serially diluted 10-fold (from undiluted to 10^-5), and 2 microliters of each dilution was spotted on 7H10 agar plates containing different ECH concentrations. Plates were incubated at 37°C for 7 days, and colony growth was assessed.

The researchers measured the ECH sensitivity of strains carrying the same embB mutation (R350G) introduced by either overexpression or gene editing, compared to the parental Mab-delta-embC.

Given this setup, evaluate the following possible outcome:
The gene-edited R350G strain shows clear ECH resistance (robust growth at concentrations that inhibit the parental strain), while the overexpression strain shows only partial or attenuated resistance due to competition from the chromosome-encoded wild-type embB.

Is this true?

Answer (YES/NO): NO